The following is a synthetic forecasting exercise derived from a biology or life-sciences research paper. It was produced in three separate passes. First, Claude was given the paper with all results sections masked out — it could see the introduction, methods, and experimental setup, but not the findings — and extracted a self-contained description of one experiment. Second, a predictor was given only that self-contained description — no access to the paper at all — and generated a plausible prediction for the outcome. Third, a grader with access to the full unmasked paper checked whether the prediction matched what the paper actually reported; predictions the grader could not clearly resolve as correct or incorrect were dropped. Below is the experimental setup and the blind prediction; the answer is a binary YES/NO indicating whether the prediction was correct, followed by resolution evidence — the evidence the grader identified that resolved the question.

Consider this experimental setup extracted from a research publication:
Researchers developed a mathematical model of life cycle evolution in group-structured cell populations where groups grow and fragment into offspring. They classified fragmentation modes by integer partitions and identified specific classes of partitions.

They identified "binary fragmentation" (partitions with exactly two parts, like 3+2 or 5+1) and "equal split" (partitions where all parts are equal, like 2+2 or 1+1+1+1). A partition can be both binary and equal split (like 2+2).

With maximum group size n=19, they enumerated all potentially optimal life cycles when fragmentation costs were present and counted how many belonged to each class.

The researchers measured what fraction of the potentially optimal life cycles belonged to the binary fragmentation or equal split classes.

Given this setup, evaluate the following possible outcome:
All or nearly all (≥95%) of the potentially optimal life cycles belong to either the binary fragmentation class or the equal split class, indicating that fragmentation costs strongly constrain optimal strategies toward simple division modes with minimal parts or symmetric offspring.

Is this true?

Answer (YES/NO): NO